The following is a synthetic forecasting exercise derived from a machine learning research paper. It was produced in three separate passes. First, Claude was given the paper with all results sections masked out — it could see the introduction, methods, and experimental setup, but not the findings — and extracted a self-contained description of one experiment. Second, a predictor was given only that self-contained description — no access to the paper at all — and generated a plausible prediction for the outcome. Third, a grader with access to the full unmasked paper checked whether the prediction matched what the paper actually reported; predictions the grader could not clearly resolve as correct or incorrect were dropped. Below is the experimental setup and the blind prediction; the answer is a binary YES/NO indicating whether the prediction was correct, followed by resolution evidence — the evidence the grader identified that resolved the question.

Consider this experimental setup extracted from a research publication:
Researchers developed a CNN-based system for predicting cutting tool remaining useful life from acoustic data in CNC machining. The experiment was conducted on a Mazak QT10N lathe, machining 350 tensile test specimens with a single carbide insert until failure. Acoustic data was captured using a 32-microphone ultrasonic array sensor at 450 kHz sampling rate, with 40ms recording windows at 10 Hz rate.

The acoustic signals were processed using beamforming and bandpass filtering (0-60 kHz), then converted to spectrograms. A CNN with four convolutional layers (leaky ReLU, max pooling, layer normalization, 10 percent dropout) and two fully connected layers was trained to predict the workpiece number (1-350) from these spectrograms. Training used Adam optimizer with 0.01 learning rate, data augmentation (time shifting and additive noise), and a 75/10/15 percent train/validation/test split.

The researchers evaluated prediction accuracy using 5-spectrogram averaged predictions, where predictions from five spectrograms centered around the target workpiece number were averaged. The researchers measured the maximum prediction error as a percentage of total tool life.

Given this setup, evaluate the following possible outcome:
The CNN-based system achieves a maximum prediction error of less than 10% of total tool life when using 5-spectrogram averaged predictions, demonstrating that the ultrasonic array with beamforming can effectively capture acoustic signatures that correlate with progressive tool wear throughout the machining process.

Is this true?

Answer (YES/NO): YES